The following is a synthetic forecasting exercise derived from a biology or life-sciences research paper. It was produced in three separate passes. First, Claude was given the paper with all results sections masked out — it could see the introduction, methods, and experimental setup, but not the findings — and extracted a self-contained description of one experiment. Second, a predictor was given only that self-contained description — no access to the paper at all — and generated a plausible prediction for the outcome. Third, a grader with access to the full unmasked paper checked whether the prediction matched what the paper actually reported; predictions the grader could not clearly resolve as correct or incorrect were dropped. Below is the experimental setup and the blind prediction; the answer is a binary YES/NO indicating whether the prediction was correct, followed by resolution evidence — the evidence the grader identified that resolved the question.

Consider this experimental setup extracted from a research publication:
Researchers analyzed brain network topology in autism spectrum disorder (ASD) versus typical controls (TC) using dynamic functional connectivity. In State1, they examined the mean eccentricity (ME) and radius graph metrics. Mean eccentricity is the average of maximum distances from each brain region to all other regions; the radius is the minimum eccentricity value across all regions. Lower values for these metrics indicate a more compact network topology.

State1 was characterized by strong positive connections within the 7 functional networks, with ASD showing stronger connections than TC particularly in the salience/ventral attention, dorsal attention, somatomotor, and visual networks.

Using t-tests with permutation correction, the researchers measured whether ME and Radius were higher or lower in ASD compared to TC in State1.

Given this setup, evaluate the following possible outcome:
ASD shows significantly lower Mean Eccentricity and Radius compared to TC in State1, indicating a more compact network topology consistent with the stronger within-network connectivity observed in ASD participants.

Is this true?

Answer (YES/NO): YES